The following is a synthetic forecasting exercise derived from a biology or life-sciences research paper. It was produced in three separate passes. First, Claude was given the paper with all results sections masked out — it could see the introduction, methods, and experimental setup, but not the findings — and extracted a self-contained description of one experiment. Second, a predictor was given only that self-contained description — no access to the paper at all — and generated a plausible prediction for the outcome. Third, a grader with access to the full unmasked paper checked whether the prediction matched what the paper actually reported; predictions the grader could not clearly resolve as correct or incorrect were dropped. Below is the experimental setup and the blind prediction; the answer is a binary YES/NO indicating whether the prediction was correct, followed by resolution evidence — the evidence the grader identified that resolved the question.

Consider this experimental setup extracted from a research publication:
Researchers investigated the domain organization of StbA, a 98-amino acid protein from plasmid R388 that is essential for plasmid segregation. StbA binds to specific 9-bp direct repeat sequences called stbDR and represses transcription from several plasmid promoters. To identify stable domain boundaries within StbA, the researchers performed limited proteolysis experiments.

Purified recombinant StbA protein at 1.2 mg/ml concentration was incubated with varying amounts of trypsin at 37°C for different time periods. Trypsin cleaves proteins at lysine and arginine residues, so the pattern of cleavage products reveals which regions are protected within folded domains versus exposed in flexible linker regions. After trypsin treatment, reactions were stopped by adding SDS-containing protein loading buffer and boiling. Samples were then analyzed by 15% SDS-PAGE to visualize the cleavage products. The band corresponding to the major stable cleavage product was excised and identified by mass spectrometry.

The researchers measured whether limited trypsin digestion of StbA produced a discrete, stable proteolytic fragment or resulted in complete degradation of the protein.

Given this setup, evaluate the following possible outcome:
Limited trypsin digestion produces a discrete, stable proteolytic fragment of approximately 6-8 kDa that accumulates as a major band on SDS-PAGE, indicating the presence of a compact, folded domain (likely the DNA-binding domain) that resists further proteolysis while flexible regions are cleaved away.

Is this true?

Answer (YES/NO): NO